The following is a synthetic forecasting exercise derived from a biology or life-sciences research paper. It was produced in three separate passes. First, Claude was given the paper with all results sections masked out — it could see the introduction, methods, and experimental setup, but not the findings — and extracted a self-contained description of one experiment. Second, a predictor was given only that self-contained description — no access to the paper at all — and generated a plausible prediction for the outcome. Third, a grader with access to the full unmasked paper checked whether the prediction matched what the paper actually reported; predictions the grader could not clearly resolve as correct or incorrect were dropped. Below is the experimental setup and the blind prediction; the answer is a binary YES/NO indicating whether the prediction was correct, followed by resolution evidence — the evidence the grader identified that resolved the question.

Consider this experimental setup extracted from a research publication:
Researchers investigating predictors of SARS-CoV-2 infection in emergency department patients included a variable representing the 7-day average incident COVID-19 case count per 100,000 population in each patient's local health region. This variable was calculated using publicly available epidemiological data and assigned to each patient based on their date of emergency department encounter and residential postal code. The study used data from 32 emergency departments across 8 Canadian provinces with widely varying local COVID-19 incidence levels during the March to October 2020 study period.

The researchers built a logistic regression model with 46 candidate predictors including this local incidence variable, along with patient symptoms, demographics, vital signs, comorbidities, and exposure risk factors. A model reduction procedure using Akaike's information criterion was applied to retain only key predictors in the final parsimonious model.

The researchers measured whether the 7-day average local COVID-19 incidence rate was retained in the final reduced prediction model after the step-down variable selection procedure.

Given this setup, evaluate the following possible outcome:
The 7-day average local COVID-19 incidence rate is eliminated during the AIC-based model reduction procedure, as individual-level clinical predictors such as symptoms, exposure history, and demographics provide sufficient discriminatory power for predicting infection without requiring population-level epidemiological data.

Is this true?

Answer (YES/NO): NO